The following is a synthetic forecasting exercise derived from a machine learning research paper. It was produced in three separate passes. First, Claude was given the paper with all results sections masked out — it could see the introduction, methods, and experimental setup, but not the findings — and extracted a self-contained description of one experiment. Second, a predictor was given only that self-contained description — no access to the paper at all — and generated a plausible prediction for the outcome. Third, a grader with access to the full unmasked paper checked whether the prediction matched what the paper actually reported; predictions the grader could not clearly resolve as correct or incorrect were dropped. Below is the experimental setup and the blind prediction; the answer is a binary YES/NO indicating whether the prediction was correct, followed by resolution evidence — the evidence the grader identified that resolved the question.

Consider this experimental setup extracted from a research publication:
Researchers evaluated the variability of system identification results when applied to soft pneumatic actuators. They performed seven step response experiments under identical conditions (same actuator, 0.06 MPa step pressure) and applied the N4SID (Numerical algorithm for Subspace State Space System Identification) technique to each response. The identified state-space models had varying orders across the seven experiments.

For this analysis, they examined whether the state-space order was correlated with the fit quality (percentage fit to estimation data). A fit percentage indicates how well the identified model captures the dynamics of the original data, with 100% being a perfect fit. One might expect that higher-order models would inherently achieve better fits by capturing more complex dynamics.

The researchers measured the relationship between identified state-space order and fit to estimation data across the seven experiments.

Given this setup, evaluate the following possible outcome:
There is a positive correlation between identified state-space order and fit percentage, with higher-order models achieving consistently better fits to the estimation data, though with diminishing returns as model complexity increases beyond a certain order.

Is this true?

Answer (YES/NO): NO